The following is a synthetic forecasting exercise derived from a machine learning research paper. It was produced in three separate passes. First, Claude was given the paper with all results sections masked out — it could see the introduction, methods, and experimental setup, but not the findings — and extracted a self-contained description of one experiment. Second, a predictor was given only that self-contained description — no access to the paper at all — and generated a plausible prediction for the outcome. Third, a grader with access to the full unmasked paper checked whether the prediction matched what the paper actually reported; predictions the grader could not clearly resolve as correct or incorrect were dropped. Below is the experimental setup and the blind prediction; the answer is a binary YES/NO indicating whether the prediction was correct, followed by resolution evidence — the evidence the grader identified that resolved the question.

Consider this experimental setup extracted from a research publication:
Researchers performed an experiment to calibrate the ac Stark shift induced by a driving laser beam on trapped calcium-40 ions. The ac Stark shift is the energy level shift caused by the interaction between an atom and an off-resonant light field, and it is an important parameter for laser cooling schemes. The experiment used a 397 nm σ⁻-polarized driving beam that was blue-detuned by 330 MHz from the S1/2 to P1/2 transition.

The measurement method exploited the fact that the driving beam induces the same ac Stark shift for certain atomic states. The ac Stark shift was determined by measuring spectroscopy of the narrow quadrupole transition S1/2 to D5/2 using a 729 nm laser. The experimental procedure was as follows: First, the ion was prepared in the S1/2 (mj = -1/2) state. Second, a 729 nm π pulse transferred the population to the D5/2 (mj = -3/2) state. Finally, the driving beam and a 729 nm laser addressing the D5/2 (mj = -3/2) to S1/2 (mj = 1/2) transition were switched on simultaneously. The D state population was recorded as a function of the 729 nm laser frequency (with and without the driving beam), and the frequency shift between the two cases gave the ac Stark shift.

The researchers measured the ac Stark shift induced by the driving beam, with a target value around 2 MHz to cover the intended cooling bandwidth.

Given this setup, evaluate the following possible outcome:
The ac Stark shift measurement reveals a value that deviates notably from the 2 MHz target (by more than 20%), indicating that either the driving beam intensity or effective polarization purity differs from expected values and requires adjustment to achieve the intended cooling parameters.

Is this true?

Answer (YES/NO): NO